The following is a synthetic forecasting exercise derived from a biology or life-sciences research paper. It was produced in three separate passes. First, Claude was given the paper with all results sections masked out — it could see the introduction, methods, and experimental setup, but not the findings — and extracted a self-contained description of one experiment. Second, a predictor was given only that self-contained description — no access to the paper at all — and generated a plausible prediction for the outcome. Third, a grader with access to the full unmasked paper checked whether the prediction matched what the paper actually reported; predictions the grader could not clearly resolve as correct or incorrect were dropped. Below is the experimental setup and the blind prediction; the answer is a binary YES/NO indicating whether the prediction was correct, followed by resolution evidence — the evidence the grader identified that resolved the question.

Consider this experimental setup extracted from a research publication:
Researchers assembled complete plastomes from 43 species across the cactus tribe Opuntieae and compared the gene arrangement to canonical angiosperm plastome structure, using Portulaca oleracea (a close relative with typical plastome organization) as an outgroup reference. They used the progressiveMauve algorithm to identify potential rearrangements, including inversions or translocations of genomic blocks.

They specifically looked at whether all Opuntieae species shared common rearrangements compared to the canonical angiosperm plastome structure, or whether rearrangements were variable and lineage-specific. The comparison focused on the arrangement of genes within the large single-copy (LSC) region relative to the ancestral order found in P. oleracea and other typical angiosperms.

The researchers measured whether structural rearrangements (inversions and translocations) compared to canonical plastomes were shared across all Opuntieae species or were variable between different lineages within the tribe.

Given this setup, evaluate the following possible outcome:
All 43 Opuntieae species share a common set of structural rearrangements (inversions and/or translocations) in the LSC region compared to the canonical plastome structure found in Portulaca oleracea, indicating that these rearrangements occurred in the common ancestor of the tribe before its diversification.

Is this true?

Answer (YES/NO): YES